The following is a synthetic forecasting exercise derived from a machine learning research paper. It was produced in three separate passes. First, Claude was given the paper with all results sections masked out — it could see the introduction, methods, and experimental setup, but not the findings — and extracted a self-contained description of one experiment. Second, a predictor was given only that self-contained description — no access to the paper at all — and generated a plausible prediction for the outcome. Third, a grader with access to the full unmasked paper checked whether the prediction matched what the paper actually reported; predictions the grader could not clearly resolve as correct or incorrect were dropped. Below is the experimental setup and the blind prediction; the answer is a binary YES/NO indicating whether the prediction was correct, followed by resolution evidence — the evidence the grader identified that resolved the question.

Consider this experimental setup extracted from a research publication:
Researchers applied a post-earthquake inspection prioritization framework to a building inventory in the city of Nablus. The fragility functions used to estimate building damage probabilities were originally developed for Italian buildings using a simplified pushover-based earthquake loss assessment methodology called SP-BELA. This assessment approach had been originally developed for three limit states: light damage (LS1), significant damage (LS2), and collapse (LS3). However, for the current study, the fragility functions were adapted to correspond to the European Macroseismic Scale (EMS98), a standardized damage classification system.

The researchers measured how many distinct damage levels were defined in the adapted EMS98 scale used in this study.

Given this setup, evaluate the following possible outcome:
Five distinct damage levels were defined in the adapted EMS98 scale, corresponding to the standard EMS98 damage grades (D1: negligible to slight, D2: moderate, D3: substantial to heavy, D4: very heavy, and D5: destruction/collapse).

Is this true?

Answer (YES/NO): YES